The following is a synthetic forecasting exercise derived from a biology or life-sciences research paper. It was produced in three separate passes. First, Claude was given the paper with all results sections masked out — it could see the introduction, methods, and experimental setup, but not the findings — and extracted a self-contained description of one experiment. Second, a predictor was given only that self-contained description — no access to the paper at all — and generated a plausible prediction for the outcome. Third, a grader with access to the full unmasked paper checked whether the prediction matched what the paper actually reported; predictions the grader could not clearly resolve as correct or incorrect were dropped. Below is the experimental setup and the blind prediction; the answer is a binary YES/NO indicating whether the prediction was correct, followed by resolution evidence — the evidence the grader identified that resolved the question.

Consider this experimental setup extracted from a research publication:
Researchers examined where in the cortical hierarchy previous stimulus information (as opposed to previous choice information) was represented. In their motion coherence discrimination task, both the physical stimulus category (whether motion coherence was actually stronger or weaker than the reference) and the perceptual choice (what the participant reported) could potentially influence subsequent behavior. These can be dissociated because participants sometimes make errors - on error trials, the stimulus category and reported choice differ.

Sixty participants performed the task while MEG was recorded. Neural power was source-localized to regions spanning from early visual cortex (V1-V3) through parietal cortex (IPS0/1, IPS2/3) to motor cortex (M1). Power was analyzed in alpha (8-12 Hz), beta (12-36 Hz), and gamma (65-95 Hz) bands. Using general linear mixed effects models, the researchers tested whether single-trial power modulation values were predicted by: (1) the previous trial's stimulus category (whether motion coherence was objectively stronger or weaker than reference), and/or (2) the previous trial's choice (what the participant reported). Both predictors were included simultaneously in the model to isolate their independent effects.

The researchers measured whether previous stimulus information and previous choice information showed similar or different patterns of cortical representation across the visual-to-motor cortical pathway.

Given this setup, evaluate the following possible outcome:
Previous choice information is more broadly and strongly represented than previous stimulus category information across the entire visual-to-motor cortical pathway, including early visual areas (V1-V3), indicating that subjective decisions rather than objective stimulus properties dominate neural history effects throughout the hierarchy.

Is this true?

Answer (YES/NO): NO